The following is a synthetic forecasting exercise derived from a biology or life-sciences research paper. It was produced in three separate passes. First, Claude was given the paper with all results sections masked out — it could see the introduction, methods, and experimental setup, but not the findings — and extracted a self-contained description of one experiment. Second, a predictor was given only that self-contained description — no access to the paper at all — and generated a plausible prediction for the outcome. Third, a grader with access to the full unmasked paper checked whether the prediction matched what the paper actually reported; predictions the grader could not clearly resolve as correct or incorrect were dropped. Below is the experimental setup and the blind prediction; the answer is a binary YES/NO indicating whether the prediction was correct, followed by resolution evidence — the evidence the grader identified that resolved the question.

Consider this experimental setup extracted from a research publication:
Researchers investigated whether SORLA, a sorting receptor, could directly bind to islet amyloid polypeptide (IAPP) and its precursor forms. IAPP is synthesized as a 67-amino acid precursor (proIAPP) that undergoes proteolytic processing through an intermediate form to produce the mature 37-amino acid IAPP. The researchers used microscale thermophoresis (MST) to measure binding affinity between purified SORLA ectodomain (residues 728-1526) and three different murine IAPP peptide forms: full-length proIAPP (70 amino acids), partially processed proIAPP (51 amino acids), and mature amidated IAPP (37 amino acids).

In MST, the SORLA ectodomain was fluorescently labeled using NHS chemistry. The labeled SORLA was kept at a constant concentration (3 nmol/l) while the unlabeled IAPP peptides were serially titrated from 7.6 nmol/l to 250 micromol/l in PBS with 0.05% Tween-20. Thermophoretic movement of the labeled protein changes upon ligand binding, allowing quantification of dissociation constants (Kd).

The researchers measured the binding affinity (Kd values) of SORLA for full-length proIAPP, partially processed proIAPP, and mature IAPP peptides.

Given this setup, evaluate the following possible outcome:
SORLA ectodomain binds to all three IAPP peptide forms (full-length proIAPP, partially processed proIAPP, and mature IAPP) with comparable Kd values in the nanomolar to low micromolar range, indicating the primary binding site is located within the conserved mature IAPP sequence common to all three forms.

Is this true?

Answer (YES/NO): NO